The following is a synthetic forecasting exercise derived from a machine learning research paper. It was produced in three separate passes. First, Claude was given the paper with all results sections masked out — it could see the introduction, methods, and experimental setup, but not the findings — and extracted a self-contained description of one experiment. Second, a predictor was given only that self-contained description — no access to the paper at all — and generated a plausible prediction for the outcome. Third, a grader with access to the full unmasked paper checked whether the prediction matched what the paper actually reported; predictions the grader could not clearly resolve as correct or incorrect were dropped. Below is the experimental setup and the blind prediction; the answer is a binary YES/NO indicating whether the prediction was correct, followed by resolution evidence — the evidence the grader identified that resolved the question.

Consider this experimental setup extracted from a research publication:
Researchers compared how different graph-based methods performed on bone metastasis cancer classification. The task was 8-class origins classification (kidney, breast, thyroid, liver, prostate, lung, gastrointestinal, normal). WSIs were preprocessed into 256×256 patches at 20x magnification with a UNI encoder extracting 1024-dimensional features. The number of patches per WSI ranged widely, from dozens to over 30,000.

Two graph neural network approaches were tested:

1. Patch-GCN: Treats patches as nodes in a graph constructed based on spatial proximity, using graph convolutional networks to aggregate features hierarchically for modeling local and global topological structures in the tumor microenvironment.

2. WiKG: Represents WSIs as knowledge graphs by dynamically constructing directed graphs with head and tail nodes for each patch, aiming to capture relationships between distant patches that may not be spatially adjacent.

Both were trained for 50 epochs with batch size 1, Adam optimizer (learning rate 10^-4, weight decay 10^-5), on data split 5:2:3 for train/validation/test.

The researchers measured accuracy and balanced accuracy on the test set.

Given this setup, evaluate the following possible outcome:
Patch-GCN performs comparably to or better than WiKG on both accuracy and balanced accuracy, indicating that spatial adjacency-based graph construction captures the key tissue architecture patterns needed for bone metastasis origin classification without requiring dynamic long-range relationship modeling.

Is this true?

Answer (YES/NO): YES